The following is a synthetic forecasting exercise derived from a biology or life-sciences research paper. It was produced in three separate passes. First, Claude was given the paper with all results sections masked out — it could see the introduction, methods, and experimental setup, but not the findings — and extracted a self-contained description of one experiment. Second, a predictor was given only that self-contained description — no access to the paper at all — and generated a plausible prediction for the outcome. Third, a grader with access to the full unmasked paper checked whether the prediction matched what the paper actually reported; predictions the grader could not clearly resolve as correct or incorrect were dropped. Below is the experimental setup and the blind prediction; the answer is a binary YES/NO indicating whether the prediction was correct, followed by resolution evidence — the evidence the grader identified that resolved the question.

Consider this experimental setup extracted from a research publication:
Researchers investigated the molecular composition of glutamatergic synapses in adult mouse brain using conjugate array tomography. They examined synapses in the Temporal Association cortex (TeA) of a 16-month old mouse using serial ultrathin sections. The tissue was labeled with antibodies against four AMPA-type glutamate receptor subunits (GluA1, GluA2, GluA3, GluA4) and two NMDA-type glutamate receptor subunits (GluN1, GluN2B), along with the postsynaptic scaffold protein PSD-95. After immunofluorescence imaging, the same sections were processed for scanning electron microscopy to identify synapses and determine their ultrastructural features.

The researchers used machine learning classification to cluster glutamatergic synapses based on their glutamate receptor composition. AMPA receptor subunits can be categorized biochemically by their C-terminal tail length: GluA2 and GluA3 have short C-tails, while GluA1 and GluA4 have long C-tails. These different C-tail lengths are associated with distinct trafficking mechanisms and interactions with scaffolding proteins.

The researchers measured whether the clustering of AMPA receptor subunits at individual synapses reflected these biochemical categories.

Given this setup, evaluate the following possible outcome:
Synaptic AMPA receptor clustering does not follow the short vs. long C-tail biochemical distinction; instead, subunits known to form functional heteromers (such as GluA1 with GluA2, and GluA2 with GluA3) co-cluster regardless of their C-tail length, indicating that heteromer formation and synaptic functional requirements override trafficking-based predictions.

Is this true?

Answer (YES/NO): NO